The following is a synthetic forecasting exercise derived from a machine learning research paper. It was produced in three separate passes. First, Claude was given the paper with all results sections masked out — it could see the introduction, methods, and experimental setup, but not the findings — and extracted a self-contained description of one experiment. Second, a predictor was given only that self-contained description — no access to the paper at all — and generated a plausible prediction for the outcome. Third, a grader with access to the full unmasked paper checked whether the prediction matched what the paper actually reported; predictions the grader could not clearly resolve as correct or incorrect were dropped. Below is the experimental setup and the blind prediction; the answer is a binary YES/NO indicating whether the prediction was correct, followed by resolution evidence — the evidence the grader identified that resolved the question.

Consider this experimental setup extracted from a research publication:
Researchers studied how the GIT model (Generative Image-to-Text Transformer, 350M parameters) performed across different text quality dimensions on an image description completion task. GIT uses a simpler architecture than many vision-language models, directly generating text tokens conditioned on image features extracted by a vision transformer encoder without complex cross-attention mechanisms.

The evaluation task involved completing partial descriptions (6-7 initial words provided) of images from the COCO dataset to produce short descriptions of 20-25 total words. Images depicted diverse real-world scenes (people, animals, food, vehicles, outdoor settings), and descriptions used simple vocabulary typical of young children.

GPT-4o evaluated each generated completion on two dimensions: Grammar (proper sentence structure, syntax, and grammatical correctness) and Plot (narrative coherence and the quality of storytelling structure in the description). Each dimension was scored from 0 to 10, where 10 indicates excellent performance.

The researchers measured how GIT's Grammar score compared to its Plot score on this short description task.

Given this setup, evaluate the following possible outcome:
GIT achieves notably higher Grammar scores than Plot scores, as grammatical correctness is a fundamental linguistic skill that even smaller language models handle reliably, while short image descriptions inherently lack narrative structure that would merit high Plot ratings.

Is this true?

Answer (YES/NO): YES